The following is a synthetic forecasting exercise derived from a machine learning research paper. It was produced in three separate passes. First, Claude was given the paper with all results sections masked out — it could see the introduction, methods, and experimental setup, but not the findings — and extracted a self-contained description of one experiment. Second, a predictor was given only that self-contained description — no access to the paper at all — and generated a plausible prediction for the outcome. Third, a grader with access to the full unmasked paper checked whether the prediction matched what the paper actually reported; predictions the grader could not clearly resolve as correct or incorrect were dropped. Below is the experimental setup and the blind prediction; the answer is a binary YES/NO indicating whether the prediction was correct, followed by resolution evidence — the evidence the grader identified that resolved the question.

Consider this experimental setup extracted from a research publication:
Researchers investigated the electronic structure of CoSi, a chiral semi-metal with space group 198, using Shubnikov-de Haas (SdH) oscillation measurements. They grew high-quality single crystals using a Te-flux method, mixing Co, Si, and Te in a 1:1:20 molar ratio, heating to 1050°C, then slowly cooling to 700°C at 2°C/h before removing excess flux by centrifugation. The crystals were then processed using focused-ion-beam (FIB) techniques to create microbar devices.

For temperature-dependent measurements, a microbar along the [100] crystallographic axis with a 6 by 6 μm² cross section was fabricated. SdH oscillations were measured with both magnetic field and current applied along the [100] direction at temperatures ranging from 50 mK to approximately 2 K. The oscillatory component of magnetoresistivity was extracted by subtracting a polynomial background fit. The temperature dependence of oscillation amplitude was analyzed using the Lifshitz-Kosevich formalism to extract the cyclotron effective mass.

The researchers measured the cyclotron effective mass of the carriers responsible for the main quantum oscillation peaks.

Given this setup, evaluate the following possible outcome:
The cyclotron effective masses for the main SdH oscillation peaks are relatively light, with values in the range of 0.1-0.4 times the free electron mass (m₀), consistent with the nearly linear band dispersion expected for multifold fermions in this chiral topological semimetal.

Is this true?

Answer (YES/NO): NO